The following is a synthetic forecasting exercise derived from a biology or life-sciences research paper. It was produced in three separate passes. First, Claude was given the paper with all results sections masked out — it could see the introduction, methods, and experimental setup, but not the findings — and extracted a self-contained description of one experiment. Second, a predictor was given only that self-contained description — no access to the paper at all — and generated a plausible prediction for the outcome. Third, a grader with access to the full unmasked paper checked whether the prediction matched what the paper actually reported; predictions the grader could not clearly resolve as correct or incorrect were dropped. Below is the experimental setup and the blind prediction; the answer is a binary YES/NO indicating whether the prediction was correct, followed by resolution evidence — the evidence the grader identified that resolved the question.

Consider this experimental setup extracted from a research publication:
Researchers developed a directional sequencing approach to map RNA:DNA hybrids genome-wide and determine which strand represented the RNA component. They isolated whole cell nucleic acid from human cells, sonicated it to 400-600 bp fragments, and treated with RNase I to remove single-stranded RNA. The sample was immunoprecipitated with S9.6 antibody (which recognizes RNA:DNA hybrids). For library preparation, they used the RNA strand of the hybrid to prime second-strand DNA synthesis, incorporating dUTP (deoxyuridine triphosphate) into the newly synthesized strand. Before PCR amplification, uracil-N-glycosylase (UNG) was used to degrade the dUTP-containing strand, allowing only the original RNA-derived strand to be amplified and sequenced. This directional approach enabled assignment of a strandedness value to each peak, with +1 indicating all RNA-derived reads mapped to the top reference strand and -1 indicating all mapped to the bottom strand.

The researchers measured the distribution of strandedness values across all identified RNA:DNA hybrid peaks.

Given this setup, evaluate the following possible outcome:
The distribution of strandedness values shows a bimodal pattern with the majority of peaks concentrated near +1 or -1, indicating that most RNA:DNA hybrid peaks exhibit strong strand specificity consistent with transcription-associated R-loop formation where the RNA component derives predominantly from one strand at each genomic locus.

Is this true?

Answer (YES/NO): YES